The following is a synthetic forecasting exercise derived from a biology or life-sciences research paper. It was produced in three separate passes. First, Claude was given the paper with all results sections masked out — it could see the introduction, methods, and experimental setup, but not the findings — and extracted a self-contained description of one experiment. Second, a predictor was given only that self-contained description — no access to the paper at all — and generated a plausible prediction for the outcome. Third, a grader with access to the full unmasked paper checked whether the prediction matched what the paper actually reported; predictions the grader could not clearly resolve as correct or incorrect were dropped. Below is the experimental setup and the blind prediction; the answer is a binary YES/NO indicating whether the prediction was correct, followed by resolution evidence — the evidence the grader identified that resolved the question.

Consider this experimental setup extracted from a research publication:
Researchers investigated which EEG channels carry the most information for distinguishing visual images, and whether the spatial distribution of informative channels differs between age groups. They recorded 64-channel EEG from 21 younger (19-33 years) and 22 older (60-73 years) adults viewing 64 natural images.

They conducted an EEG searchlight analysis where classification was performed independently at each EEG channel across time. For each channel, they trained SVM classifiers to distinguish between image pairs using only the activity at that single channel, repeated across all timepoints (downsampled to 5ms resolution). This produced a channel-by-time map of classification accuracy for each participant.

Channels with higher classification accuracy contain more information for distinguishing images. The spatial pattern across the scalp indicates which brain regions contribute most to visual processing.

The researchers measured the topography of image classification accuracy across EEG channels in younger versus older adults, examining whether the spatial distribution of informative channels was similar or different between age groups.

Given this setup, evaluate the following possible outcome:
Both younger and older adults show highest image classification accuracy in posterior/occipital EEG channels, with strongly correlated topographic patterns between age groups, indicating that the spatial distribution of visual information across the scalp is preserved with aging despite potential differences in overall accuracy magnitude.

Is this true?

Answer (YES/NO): YES